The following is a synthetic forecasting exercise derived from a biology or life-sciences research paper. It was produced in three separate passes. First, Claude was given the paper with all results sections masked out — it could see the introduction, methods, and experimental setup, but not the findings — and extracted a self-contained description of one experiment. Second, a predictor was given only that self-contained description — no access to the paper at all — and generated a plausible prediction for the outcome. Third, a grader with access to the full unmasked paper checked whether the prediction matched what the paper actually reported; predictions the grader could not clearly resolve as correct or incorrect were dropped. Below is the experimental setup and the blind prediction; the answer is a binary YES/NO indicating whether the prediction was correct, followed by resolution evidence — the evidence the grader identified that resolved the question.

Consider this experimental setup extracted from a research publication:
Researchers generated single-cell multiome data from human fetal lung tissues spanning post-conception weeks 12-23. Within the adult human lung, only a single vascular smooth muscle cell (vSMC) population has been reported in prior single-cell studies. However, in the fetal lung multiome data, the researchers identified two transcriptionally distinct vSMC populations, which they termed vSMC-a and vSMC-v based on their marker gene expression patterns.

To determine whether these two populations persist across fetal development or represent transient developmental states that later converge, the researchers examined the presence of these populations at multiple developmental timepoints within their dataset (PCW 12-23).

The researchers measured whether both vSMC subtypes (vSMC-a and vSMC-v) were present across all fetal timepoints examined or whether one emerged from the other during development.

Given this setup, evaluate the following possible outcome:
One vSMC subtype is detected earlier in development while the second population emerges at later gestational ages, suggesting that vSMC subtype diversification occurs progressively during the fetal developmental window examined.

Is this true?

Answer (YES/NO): NO